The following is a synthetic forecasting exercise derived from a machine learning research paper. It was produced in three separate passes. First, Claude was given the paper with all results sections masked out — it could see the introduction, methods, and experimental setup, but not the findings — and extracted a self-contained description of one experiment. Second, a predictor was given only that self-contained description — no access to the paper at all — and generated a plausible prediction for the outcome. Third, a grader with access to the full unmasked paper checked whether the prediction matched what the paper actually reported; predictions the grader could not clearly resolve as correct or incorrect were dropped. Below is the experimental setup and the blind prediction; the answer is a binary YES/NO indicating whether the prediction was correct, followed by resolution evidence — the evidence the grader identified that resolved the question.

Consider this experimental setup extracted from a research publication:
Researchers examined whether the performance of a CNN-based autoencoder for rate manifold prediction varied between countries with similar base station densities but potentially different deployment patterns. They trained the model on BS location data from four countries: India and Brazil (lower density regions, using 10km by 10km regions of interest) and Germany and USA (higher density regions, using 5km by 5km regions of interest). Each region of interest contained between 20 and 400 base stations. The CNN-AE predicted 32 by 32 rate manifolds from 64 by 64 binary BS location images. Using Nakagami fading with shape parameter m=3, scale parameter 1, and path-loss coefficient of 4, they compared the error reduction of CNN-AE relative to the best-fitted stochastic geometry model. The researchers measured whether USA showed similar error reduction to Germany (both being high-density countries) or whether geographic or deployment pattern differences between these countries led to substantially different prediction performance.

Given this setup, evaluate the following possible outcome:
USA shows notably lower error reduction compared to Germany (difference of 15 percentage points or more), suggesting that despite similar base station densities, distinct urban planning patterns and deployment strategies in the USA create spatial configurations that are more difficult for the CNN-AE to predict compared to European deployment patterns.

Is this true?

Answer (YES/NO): NO